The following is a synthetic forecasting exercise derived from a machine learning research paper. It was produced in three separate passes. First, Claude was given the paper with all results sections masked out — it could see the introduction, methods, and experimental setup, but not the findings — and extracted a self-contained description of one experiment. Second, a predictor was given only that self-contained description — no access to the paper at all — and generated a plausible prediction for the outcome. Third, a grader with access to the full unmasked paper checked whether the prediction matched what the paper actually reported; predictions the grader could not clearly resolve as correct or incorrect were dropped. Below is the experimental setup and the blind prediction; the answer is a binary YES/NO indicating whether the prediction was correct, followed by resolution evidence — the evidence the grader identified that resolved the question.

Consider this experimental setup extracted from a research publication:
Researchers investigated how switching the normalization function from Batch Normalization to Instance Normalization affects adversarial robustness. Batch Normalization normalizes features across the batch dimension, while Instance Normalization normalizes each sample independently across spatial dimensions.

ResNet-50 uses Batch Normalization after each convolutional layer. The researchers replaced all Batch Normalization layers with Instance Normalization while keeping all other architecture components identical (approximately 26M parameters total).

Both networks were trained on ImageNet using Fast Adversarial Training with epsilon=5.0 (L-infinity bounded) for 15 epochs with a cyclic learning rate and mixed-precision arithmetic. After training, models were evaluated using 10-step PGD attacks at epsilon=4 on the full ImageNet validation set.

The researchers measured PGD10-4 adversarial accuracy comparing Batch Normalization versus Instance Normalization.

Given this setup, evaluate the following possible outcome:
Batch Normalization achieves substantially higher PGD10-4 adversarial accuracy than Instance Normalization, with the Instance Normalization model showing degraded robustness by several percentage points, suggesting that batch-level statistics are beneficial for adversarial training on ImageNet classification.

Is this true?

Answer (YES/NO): YES